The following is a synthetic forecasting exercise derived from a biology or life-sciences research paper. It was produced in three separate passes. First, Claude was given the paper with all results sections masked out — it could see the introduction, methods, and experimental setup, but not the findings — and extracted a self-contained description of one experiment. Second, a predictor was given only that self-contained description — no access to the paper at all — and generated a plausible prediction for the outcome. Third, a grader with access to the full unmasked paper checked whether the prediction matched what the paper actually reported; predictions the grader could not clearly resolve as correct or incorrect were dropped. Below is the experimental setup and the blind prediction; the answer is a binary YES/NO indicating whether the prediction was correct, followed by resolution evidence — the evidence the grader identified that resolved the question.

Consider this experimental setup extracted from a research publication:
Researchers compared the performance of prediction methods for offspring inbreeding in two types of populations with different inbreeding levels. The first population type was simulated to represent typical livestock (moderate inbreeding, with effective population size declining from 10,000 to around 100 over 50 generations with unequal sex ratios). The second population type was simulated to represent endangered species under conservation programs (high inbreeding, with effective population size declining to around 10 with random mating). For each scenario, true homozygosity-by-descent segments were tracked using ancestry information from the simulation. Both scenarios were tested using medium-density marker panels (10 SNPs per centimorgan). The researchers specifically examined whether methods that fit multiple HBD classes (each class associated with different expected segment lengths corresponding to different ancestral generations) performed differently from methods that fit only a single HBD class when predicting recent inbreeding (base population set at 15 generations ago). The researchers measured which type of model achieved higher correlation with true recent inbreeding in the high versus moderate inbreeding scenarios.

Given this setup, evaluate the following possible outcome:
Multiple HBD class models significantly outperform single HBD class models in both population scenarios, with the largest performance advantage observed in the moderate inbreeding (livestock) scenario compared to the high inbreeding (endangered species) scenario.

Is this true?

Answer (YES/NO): NO